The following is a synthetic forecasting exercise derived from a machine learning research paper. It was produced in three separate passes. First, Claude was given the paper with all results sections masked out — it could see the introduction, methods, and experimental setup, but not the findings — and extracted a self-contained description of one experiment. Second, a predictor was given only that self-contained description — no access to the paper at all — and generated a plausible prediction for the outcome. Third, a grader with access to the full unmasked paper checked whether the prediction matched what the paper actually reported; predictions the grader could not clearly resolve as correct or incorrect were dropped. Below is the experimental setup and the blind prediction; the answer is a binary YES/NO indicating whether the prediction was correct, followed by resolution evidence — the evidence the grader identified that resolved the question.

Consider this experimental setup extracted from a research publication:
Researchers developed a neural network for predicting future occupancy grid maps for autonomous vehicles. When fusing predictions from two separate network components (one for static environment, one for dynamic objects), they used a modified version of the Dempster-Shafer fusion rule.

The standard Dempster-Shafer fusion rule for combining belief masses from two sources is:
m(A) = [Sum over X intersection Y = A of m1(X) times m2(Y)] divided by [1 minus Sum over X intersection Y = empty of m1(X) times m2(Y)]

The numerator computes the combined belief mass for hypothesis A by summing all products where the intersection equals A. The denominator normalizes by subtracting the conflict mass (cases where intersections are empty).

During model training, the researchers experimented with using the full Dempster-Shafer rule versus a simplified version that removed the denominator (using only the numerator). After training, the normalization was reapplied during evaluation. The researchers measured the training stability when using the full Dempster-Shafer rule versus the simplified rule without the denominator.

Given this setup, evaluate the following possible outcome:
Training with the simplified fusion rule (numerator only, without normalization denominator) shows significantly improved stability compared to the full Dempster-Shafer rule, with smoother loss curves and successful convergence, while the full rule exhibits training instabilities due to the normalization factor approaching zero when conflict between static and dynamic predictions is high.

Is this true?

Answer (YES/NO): NO